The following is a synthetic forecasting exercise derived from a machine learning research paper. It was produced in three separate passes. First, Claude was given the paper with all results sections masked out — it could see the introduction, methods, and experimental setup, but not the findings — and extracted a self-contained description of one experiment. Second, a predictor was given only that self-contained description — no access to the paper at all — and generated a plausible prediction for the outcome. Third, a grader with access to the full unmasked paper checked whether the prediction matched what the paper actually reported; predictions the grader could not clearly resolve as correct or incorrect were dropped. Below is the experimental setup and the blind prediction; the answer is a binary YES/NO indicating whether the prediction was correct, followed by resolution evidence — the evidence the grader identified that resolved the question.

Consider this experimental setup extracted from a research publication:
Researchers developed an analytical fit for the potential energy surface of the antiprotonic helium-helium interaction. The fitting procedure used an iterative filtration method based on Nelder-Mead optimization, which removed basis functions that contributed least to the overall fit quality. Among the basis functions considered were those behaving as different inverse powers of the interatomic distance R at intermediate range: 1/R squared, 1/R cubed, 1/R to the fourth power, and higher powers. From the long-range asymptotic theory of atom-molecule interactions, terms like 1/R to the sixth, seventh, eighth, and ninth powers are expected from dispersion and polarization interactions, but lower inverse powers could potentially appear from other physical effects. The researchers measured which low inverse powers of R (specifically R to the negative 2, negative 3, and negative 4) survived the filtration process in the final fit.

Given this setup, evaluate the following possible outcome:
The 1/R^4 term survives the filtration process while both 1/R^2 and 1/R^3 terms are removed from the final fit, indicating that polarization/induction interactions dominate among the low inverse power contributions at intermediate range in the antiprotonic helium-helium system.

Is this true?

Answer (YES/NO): YES